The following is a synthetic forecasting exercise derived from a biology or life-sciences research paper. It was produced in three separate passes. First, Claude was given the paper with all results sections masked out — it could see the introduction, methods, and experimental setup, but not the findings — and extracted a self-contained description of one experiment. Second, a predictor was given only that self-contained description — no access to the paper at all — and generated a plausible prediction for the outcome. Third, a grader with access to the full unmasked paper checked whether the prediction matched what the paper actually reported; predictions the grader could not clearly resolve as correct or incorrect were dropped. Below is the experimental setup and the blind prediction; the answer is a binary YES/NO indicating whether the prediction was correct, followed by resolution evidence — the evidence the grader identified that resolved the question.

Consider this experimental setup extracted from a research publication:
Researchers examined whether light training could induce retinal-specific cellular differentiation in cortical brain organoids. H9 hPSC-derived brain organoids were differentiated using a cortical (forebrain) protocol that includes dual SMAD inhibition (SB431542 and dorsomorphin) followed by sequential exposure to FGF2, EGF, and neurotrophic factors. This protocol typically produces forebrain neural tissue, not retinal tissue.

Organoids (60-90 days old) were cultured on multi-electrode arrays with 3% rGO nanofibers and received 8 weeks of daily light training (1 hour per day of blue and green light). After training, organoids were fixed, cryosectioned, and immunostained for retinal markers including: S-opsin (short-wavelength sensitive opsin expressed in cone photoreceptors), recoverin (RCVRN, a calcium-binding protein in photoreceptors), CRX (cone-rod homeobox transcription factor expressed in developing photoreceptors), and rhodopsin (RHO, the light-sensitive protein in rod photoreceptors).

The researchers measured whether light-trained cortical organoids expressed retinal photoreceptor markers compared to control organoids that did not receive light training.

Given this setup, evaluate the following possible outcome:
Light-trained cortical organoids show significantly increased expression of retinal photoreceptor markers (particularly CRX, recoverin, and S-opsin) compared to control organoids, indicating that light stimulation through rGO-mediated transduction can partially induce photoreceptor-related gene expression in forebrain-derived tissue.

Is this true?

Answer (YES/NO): YES